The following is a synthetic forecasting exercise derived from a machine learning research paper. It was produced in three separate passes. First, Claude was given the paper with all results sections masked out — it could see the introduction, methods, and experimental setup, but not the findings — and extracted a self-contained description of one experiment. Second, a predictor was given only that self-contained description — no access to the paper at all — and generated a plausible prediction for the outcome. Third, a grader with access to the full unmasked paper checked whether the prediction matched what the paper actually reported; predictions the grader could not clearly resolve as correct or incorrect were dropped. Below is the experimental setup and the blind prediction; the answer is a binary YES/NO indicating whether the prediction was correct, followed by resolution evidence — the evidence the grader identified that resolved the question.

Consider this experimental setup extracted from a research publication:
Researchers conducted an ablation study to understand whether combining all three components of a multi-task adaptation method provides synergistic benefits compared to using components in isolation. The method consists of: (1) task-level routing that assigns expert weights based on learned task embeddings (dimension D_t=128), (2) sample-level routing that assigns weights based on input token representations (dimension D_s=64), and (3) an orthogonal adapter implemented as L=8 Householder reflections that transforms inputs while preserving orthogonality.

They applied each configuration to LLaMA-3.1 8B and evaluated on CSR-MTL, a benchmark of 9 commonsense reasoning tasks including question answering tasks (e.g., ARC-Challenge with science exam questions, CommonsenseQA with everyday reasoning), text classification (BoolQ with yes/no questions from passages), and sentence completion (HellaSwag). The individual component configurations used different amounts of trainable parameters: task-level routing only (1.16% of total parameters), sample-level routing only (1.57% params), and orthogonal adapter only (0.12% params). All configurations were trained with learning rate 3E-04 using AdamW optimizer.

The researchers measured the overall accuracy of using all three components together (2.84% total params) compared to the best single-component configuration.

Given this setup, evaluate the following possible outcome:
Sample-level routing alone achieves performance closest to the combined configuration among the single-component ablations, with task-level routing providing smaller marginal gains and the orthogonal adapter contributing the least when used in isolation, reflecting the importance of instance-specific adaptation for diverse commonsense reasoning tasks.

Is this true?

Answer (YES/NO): NO